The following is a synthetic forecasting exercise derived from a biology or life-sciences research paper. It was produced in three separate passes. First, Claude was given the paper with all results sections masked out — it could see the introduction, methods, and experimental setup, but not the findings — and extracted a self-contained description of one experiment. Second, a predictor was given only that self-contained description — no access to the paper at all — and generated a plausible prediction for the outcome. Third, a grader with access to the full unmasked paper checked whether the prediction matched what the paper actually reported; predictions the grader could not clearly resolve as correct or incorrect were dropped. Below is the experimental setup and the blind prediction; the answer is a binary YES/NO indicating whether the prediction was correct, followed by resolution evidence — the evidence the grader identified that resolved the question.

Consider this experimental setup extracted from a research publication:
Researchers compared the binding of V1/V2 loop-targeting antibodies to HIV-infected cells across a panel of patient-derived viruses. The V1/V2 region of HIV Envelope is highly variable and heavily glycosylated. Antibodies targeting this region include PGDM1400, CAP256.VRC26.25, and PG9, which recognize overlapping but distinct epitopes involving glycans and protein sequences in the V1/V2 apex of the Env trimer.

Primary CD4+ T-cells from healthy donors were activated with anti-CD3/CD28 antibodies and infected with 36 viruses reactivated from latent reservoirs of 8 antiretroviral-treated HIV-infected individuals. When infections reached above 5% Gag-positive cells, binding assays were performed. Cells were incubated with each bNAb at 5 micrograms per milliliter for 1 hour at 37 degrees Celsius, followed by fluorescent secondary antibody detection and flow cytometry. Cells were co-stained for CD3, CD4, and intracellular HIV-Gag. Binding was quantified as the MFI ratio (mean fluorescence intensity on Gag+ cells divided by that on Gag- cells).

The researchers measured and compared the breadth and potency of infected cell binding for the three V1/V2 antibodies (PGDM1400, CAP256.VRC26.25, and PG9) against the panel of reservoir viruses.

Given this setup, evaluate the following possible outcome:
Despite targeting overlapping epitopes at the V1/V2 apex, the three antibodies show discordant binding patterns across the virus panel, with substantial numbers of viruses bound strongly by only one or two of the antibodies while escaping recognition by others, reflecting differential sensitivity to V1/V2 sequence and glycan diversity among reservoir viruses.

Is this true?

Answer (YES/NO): YES